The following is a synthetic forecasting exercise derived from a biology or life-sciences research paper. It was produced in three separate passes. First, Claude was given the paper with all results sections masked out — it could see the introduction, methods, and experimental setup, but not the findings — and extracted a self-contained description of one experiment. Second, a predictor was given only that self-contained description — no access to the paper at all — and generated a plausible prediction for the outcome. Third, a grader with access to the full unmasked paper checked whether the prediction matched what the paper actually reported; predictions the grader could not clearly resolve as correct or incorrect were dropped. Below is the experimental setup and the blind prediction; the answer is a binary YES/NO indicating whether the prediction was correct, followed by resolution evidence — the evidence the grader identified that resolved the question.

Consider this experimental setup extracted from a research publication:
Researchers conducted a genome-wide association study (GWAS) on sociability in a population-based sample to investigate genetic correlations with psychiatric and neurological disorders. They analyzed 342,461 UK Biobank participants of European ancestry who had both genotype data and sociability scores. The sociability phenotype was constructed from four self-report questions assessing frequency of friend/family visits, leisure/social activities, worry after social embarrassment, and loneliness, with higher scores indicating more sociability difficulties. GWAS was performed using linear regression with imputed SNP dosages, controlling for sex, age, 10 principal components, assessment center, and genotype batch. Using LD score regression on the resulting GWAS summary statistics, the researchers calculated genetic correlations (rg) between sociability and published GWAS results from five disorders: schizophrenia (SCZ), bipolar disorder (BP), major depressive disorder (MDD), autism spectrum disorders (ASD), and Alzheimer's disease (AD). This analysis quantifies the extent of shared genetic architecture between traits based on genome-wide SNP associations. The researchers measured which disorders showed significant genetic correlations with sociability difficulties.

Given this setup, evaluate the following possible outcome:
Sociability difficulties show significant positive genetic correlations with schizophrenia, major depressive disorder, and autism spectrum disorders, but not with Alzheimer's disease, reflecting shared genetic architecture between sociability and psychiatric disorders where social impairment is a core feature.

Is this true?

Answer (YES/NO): YES